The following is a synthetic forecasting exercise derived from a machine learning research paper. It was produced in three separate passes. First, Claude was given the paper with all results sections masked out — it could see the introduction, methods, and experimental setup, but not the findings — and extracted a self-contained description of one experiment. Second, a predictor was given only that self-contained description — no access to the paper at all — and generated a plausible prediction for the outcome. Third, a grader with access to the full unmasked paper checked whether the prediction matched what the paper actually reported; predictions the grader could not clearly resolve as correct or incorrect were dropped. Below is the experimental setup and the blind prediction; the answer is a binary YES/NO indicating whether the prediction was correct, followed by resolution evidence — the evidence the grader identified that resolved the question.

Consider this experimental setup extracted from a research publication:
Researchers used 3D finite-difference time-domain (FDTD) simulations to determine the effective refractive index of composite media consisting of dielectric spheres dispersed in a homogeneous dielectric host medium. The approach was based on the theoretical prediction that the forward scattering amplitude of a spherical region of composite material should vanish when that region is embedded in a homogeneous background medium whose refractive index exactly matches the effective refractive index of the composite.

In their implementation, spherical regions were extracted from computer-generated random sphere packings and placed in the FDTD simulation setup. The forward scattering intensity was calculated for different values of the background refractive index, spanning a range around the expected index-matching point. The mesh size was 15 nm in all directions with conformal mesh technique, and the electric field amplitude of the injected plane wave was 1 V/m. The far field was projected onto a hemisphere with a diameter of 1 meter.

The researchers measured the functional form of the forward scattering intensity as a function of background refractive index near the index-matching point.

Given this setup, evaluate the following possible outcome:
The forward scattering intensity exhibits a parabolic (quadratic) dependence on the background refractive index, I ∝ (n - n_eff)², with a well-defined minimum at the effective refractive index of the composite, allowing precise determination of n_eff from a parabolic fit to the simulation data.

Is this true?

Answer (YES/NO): YES